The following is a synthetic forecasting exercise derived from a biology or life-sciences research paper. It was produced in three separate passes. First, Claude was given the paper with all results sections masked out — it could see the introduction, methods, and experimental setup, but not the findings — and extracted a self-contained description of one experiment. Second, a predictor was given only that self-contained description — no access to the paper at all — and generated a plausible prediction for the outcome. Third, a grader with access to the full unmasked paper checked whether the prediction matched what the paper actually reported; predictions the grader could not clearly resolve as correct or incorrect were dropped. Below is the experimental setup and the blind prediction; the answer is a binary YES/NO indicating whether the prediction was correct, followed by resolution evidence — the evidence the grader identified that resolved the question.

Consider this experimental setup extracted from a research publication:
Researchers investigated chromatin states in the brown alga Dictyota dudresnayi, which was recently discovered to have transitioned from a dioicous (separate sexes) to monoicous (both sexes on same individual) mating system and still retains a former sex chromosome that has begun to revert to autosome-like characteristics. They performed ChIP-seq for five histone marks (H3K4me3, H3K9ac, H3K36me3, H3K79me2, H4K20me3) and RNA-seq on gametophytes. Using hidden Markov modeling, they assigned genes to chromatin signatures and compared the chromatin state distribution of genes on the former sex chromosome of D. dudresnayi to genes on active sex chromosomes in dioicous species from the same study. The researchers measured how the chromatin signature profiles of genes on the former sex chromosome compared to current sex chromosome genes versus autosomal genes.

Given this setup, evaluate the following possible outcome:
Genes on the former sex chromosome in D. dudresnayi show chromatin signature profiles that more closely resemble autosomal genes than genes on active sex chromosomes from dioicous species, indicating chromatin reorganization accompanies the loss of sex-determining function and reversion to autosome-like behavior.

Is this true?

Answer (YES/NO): NO